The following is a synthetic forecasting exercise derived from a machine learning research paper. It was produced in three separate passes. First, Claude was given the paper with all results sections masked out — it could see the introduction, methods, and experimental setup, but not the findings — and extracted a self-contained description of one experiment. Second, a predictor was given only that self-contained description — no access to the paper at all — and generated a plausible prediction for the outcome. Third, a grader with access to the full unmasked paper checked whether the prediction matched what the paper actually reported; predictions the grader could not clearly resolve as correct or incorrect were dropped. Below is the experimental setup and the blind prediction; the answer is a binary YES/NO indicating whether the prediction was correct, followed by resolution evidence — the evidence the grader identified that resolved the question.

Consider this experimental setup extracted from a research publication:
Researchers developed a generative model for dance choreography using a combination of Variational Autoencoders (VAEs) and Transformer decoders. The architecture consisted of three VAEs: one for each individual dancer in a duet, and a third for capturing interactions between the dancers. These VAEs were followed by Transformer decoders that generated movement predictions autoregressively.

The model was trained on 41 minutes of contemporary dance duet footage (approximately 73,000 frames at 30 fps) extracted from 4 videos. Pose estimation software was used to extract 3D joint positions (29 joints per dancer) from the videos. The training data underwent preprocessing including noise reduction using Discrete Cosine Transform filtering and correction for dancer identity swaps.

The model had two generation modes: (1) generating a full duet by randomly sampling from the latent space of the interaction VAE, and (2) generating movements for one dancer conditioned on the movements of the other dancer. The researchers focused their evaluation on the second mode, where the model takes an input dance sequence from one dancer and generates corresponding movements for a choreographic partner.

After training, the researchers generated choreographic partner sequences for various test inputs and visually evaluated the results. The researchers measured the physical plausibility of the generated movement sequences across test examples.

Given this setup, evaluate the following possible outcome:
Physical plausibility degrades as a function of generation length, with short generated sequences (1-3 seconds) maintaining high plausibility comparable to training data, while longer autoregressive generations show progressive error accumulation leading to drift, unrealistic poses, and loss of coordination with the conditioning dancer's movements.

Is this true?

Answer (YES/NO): NO